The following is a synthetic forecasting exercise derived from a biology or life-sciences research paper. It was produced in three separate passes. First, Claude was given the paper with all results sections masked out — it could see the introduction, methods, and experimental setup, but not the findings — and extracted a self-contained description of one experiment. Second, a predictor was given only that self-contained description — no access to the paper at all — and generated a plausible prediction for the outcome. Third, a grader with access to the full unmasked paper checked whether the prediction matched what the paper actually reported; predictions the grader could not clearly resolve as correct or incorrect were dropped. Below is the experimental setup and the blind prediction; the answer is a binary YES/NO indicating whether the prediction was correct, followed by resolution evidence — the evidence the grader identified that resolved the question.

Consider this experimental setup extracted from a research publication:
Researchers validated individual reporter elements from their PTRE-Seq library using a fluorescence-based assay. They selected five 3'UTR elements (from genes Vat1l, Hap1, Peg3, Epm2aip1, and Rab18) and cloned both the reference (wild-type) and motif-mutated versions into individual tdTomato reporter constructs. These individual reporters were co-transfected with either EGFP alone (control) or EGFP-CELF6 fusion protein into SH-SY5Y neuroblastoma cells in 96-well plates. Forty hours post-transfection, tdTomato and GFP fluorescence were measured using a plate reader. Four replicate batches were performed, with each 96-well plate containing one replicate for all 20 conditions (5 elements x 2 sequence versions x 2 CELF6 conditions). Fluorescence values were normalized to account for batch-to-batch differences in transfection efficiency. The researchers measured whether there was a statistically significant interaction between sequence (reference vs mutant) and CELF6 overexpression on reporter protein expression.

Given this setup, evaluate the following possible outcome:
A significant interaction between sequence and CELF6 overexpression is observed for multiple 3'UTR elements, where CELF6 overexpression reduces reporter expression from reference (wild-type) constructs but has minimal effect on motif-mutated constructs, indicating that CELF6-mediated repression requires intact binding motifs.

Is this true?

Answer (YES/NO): YES